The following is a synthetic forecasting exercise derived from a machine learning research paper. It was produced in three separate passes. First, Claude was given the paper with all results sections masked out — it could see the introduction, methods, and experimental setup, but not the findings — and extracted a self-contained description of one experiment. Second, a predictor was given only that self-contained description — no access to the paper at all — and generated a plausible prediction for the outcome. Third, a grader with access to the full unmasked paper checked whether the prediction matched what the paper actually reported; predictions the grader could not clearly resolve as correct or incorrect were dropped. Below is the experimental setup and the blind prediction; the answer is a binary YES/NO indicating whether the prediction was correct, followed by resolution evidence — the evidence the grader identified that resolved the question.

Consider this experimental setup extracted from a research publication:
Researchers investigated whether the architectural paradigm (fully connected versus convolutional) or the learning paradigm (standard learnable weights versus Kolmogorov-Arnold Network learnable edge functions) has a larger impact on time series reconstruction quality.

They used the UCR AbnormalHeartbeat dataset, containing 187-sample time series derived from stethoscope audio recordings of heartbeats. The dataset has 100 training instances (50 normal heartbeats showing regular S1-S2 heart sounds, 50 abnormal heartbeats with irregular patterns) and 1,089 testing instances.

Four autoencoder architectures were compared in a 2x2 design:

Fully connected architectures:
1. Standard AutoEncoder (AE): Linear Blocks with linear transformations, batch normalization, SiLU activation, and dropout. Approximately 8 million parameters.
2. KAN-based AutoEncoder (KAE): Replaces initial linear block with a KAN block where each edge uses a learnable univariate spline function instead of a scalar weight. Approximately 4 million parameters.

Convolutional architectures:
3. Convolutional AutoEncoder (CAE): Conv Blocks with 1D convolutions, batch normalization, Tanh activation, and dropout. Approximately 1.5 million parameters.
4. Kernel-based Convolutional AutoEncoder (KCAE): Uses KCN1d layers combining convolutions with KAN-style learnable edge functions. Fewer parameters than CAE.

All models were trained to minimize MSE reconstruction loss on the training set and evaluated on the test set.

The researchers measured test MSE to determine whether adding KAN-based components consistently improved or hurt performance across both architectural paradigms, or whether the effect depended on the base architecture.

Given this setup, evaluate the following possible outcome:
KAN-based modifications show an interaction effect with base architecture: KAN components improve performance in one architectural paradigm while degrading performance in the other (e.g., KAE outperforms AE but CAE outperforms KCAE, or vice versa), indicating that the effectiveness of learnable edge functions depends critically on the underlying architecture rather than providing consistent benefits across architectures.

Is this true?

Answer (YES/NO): YES